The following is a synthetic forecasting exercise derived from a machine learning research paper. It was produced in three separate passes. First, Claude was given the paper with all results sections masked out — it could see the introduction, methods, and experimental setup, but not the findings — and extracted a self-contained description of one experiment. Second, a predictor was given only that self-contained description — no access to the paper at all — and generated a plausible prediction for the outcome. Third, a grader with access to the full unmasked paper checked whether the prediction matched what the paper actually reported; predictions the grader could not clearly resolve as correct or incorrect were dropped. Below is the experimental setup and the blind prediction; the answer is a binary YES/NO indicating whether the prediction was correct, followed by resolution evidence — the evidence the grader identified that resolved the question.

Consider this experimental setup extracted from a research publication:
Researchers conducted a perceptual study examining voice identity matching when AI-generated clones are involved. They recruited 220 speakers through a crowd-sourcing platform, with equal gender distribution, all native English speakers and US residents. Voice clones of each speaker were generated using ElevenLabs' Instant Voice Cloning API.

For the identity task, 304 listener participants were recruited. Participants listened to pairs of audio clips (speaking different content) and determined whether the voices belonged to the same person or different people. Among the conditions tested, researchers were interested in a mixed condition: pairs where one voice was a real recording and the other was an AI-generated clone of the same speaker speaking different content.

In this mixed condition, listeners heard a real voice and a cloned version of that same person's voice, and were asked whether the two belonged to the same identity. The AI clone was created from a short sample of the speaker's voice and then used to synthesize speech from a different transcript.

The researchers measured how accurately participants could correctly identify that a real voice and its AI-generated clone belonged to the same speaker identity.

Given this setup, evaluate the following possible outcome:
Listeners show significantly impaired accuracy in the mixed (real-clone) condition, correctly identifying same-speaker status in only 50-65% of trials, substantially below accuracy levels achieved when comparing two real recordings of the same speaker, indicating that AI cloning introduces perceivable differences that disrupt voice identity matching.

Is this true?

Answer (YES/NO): NO